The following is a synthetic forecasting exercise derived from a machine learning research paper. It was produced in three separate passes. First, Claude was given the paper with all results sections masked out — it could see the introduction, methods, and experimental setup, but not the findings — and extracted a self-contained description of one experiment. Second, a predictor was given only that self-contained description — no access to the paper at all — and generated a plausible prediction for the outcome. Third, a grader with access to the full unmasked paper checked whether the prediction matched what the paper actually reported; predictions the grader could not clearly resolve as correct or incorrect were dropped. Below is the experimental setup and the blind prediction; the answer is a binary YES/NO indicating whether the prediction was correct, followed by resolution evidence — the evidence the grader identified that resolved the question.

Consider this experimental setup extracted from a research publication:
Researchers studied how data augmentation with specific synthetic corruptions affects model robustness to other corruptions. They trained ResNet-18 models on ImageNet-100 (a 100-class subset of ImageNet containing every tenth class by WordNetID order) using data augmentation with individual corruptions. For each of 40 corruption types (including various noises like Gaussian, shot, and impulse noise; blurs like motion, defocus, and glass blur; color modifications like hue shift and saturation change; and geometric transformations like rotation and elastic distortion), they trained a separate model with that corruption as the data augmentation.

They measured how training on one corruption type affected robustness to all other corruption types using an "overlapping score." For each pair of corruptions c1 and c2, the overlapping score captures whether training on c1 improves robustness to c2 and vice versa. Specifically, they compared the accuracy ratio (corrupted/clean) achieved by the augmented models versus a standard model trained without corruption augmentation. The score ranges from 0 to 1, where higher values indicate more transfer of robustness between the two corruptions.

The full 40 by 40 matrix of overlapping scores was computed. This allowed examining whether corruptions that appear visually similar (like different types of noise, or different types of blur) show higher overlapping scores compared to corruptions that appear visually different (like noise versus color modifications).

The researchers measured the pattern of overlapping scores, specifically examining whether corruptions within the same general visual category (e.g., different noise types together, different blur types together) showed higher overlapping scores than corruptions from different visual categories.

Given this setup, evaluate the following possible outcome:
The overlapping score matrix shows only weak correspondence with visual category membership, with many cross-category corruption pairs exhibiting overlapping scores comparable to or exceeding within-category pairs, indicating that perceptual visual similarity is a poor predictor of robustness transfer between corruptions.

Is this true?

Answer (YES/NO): NO